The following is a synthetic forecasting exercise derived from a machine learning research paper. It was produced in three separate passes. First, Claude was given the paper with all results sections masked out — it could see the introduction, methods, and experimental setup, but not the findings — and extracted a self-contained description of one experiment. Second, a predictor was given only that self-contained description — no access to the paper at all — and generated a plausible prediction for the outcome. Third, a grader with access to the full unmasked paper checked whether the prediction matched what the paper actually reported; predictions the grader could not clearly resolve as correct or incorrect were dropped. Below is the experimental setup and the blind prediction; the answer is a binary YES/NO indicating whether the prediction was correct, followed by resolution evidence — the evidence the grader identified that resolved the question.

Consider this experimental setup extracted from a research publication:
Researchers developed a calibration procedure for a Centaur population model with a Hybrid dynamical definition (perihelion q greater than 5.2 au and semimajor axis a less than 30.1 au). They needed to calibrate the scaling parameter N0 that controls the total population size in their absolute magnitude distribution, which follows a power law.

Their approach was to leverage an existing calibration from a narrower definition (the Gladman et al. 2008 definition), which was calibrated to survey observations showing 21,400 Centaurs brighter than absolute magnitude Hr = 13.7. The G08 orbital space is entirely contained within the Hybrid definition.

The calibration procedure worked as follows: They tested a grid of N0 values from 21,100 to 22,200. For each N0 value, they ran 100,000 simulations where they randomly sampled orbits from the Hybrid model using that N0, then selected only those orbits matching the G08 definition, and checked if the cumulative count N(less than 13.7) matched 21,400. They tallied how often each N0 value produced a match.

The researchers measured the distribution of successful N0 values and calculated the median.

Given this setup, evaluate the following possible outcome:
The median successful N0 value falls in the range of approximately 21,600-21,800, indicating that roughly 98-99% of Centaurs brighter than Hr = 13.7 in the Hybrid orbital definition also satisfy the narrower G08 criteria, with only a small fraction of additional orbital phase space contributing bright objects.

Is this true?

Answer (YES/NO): YES